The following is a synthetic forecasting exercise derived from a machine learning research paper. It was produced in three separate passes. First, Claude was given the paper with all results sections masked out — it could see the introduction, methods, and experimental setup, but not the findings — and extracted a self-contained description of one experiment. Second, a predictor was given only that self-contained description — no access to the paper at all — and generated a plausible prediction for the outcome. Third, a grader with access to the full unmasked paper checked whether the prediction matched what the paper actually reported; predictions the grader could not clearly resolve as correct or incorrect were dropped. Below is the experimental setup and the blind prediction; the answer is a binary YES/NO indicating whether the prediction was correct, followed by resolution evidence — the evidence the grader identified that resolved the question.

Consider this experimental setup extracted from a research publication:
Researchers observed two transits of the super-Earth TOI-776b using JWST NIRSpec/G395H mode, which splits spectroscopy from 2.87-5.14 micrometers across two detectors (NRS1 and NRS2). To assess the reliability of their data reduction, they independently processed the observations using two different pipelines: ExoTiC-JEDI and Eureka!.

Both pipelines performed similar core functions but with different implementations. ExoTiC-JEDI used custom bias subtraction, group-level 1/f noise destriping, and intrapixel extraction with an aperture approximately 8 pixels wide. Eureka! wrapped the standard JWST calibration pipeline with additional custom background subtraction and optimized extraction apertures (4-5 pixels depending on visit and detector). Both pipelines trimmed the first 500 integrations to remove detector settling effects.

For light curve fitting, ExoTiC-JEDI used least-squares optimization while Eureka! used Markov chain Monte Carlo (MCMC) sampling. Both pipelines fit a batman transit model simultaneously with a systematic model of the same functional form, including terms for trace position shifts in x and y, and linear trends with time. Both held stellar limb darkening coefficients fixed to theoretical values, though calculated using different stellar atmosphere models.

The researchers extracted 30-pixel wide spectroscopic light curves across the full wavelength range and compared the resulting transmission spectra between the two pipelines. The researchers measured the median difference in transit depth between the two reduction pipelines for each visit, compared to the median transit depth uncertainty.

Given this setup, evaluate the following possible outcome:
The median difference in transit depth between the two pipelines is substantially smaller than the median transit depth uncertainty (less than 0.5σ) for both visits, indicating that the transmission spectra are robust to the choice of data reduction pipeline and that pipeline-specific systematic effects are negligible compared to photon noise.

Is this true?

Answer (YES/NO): YES